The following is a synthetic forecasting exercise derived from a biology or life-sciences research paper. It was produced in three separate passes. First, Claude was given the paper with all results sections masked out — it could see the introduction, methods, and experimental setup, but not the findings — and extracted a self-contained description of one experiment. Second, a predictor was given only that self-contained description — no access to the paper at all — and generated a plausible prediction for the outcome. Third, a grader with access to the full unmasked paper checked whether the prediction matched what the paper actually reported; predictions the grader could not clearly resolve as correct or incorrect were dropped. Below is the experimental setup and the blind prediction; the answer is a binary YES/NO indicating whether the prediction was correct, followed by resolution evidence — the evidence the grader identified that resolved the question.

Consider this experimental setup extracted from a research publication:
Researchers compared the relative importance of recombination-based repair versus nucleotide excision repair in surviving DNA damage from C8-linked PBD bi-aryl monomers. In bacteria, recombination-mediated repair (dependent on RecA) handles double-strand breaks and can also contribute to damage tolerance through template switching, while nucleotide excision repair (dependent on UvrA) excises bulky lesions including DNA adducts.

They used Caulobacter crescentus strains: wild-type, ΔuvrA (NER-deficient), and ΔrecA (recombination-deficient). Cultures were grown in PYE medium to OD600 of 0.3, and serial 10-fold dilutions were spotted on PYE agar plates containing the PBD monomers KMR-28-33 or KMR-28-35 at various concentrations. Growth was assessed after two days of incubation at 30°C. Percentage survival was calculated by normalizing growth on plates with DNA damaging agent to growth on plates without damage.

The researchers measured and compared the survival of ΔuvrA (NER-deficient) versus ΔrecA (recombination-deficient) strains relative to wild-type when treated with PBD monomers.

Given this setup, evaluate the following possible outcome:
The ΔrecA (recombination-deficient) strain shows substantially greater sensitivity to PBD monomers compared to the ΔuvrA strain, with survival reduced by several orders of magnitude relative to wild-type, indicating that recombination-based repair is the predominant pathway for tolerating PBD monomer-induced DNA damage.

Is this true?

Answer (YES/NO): NO